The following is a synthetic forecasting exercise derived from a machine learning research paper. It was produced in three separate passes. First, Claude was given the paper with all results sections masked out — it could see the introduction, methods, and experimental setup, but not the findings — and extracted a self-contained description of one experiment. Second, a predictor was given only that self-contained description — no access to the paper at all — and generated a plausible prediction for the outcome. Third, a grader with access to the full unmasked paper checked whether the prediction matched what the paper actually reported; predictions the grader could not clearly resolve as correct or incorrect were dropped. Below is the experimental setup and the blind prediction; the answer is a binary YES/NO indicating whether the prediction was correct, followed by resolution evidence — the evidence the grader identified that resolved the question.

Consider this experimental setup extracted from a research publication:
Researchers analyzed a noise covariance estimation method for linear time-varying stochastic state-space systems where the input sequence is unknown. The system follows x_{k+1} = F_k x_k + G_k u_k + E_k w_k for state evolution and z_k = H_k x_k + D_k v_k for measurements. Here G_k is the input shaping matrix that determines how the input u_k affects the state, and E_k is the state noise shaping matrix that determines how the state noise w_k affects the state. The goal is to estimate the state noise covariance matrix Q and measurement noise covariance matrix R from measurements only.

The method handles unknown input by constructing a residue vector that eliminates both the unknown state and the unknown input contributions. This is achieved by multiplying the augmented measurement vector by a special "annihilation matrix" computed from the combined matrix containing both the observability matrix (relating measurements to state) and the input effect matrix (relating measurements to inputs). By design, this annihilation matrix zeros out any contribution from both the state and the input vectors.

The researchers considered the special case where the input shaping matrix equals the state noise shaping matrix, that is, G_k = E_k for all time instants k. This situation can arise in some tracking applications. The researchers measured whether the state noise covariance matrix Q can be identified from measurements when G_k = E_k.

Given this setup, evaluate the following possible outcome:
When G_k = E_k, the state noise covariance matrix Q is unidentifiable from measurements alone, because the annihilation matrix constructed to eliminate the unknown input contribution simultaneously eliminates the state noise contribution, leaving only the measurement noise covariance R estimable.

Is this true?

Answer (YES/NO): YES